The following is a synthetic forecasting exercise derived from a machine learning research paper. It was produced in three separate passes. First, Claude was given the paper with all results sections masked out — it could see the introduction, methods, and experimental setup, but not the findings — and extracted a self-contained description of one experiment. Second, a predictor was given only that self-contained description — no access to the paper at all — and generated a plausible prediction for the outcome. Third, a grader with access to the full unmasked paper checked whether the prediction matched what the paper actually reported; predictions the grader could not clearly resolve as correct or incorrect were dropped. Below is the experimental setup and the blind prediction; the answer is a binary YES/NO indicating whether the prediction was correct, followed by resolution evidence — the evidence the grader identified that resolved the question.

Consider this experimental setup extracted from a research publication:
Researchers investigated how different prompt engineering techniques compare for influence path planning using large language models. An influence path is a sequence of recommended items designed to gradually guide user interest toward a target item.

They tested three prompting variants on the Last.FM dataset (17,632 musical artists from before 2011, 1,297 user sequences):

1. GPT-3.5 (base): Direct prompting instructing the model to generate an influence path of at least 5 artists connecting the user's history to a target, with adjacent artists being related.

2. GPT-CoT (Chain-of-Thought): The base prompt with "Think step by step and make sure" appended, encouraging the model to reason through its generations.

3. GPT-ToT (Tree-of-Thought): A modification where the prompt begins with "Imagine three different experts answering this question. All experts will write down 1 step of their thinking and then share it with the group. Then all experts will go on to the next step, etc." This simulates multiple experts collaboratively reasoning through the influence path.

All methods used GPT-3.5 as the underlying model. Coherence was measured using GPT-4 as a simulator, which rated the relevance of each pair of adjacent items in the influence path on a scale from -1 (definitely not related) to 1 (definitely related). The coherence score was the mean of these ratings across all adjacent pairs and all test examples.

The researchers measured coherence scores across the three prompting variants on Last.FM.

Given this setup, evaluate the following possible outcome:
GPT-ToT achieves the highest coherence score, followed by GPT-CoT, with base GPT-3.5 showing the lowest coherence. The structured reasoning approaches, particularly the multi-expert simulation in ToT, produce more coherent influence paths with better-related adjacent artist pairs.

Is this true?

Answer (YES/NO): NO